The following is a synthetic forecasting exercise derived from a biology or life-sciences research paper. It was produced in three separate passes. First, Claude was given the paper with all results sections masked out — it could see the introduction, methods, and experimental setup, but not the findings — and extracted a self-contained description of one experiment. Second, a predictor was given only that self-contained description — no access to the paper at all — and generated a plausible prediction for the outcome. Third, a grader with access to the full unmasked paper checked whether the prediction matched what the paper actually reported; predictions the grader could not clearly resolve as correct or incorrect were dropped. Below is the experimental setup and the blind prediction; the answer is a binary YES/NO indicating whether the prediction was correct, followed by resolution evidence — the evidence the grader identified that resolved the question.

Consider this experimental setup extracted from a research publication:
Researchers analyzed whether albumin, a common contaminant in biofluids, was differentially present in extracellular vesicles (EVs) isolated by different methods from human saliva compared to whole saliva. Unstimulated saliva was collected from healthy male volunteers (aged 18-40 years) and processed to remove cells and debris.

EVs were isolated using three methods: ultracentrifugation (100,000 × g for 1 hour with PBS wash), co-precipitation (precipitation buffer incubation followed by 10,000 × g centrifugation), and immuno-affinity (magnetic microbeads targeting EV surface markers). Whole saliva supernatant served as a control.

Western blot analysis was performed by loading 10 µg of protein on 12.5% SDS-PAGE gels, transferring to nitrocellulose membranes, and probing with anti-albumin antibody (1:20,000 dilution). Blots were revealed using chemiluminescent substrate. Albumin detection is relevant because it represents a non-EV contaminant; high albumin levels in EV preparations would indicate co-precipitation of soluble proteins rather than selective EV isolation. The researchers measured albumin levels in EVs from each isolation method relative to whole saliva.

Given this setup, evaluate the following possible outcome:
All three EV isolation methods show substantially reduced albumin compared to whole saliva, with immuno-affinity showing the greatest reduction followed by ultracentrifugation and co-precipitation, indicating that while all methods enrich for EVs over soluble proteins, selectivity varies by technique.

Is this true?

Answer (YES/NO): YES